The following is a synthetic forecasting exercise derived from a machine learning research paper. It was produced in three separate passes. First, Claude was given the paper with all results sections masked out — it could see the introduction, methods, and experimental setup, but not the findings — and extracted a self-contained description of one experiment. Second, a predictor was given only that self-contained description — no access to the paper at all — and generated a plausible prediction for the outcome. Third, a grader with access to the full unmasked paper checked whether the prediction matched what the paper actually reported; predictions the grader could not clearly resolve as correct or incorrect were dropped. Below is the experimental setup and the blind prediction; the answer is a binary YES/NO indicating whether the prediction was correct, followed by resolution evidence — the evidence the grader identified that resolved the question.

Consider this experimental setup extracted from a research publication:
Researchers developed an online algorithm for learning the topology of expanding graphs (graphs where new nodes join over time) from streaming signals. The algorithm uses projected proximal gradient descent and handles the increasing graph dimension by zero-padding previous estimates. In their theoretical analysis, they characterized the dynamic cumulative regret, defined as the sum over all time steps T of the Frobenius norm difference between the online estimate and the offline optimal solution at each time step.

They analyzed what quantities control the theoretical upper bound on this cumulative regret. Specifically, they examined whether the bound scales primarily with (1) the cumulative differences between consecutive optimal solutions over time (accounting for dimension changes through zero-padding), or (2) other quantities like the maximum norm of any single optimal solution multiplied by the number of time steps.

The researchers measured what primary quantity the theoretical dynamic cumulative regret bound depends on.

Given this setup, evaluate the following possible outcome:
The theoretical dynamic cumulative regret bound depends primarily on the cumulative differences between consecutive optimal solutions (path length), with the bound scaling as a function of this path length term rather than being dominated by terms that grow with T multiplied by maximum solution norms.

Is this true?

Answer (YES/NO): YES